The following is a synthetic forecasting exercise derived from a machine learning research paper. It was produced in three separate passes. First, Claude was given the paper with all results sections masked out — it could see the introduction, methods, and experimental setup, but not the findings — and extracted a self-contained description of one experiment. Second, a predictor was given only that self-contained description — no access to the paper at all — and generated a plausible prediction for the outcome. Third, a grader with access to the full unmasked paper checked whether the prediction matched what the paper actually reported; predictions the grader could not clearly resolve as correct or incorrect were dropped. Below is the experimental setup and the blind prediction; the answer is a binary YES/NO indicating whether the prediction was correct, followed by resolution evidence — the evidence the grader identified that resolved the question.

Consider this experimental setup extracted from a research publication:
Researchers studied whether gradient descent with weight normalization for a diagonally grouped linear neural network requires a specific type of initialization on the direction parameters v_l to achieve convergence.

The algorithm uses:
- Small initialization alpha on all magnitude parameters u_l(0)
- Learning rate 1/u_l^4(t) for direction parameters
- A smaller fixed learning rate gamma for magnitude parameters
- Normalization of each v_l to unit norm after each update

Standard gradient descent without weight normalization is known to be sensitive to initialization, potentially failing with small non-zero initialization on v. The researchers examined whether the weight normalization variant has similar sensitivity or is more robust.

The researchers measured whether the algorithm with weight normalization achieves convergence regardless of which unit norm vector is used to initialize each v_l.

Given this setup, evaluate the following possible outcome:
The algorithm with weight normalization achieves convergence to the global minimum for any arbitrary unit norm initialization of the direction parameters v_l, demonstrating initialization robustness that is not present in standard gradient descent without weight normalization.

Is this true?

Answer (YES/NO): YES